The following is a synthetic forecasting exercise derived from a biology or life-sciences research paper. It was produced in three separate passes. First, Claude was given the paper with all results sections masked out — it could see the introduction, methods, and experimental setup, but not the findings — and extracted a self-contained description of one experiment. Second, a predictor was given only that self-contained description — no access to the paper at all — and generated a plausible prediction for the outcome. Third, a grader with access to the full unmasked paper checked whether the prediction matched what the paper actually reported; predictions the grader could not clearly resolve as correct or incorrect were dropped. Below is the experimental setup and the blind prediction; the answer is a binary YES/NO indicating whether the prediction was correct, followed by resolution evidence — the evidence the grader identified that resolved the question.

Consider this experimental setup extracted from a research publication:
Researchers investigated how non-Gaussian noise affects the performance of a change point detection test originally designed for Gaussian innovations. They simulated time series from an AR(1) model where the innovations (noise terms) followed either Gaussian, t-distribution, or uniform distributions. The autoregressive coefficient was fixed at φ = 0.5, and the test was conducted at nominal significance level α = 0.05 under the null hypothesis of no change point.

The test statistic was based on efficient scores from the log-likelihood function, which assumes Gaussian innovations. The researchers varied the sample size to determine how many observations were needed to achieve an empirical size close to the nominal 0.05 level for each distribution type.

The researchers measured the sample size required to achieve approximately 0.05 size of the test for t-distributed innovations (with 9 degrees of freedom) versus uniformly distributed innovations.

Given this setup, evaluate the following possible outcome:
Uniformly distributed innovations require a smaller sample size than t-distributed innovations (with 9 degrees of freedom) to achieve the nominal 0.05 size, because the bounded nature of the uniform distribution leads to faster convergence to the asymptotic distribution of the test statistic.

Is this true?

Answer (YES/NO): NO